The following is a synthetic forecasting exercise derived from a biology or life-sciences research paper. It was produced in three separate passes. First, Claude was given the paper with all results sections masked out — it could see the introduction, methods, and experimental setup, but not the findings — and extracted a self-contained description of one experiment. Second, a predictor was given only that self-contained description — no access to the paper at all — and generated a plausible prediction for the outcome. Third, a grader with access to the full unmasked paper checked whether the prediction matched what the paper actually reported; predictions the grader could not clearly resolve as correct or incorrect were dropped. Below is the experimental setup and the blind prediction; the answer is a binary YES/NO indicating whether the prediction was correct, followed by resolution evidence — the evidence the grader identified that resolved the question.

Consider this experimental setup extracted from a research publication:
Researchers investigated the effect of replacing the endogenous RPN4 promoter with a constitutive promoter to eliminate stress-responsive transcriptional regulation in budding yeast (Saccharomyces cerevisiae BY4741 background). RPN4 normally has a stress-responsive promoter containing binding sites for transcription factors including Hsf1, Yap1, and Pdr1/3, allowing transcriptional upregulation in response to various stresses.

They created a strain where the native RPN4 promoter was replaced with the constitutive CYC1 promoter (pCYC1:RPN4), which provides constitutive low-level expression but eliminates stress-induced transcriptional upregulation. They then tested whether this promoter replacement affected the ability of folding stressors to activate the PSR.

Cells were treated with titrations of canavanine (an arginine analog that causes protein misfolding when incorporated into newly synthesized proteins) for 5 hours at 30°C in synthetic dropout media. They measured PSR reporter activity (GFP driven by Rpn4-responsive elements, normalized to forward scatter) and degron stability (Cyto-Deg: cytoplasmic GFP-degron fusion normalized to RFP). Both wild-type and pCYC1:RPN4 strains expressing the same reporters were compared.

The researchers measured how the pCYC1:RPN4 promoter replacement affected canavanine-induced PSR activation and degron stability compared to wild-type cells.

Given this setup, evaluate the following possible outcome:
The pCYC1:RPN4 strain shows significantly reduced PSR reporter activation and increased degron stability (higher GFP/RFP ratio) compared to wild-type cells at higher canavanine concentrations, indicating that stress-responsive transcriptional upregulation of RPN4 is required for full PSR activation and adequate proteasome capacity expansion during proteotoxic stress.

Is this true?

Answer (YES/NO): YES